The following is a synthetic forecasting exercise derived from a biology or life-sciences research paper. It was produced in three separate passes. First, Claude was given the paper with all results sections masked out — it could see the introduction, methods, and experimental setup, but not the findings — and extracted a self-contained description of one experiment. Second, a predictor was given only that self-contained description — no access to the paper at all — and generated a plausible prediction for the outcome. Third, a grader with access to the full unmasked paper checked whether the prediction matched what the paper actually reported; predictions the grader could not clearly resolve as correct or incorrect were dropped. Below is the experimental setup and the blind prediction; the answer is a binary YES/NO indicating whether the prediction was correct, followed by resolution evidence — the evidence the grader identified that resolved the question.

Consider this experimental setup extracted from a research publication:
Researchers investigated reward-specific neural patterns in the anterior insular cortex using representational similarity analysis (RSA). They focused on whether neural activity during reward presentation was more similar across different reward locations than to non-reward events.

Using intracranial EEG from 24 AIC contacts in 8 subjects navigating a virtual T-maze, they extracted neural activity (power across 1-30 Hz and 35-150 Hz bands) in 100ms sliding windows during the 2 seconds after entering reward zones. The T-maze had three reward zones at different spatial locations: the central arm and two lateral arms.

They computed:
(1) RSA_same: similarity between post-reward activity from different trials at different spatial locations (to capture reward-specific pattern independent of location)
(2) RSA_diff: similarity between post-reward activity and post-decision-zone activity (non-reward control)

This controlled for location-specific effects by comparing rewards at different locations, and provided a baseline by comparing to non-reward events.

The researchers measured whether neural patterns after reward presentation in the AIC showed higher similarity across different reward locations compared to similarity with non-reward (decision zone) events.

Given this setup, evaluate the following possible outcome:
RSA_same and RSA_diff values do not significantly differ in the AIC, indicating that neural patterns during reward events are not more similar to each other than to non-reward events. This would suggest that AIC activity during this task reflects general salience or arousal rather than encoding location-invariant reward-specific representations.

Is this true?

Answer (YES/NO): NO